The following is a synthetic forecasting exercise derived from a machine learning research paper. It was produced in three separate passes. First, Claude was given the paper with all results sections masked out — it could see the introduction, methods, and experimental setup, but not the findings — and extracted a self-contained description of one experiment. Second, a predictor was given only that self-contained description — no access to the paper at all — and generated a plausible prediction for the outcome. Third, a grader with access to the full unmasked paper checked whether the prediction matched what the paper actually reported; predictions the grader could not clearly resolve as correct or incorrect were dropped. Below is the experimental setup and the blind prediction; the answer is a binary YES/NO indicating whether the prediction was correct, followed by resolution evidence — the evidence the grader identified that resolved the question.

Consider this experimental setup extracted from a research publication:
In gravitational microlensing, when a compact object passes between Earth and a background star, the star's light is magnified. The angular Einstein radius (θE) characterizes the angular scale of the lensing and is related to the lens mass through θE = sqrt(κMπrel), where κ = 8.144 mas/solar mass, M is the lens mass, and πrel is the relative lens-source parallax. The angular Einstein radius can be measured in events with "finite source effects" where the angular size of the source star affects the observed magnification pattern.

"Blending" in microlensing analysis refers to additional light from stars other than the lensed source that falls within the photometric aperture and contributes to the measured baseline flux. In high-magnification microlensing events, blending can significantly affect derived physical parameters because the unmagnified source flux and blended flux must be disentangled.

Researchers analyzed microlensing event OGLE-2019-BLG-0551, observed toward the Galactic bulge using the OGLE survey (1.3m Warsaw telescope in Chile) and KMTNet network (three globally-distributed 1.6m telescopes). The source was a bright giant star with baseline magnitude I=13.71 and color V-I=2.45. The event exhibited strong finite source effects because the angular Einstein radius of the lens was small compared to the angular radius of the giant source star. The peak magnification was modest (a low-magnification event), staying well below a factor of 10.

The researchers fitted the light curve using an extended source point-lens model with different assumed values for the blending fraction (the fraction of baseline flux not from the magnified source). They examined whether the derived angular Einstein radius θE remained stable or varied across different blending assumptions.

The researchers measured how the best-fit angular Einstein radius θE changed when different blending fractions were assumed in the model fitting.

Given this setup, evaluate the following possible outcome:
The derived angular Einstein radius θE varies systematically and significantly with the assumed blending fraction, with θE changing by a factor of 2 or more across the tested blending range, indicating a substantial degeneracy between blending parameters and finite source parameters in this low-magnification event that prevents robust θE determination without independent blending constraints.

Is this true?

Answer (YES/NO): NO